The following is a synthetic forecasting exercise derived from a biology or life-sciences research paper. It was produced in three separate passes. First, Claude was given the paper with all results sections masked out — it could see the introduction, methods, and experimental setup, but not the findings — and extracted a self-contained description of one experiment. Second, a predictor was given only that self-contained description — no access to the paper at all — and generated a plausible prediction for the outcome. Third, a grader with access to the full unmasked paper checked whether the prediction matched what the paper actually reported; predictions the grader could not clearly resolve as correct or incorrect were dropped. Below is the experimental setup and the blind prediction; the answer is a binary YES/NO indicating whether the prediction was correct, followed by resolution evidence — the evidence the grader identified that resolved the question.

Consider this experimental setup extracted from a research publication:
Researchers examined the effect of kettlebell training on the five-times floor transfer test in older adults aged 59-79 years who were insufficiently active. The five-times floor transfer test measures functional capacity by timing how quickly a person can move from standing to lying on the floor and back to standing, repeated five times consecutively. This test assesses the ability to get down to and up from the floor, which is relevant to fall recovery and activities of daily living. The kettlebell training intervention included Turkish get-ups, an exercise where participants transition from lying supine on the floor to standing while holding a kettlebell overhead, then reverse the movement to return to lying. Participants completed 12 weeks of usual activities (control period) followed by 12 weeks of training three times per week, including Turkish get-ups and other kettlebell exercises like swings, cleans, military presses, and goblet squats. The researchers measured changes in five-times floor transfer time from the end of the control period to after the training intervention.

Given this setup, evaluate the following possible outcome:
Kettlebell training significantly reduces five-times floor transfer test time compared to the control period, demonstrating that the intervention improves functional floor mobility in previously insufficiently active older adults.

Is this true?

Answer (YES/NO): YES